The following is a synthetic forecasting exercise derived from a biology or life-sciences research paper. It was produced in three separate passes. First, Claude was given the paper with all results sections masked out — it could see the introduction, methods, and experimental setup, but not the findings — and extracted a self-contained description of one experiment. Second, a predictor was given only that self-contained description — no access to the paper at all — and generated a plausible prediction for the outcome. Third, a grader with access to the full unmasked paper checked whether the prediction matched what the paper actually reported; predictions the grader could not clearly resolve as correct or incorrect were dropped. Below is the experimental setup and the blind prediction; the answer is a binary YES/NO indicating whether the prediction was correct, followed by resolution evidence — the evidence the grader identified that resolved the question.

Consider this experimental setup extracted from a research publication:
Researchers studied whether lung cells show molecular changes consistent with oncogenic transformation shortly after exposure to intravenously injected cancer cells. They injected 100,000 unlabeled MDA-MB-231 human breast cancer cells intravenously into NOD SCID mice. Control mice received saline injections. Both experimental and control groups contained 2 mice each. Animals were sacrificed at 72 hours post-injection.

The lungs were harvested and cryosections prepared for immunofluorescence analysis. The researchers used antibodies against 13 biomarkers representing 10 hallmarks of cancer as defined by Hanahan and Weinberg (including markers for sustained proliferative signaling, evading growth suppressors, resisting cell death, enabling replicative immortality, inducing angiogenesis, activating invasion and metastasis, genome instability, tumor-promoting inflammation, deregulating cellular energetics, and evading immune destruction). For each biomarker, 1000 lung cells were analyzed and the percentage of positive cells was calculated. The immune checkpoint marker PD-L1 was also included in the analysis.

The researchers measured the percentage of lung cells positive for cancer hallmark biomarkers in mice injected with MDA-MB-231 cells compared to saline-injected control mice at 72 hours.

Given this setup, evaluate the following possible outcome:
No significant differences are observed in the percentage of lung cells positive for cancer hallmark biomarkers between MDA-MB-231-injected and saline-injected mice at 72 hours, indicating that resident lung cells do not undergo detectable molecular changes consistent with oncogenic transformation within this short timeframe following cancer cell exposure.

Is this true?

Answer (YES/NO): NO